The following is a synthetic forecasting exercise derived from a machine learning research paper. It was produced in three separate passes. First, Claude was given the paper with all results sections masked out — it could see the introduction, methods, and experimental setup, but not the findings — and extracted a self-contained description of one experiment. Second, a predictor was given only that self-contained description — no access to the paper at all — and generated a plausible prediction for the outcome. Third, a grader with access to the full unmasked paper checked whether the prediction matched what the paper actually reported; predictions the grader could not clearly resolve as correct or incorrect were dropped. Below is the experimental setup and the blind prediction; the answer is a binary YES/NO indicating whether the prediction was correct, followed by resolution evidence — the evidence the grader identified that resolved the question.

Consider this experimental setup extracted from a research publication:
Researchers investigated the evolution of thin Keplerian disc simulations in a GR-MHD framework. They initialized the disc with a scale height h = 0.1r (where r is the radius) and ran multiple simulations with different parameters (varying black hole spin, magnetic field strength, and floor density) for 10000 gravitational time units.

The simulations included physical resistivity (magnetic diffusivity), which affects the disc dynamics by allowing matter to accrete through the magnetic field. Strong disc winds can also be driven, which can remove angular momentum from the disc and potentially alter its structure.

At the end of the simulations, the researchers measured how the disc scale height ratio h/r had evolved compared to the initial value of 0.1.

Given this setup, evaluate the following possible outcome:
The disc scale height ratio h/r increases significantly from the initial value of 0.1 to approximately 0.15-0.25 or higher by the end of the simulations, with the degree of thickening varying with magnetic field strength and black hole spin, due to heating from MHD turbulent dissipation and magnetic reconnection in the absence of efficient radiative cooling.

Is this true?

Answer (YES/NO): NO